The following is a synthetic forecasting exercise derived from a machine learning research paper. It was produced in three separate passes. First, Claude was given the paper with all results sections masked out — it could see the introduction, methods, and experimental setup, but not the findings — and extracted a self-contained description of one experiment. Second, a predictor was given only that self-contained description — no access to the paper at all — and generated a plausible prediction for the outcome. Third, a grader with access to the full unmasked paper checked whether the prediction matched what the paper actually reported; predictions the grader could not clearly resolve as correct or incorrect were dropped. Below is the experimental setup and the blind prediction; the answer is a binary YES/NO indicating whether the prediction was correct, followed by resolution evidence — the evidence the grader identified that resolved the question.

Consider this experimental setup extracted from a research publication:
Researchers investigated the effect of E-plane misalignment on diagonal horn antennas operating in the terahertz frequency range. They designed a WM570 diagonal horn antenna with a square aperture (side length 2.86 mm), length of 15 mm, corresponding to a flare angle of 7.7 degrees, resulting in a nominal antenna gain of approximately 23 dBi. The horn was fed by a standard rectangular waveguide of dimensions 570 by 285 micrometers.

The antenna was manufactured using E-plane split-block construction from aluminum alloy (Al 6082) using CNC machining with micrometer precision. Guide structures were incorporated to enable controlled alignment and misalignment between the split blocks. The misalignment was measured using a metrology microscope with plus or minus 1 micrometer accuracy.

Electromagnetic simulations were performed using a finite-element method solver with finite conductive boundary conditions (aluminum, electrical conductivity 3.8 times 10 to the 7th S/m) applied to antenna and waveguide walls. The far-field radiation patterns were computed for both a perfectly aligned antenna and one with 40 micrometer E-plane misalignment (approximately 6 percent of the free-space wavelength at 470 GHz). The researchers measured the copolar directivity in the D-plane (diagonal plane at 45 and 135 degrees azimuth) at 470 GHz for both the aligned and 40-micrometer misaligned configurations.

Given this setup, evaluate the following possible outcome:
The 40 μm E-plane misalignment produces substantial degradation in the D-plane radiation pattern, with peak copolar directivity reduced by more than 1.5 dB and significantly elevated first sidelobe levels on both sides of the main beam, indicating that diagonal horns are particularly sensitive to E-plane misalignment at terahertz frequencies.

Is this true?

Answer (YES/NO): NO